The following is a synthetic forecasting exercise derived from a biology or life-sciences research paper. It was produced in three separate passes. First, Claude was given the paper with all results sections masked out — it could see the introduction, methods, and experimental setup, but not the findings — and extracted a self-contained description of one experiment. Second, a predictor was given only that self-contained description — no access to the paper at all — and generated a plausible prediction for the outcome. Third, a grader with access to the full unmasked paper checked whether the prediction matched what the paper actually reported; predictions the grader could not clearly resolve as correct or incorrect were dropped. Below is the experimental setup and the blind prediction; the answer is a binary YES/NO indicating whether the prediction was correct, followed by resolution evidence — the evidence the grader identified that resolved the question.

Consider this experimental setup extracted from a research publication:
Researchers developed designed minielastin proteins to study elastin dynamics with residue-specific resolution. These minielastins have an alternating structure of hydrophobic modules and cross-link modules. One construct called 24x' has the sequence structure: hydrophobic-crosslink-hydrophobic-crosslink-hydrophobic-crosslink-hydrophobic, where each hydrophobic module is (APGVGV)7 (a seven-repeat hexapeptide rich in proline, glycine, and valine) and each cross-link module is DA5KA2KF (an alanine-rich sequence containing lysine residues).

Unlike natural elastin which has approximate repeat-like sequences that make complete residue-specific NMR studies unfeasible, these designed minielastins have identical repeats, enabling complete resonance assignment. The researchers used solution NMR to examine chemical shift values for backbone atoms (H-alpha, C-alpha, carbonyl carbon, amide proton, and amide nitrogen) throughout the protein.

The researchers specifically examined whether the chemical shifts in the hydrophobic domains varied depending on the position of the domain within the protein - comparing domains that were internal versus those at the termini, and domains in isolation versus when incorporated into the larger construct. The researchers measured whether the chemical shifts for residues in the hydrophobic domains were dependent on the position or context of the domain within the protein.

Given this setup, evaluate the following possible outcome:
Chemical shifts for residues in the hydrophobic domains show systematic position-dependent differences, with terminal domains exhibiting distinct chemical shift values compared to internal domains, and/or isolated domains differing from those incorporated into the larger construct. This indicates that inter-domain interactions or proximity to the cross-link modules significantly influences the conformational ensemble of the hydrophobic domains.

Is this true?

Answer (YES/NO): NO